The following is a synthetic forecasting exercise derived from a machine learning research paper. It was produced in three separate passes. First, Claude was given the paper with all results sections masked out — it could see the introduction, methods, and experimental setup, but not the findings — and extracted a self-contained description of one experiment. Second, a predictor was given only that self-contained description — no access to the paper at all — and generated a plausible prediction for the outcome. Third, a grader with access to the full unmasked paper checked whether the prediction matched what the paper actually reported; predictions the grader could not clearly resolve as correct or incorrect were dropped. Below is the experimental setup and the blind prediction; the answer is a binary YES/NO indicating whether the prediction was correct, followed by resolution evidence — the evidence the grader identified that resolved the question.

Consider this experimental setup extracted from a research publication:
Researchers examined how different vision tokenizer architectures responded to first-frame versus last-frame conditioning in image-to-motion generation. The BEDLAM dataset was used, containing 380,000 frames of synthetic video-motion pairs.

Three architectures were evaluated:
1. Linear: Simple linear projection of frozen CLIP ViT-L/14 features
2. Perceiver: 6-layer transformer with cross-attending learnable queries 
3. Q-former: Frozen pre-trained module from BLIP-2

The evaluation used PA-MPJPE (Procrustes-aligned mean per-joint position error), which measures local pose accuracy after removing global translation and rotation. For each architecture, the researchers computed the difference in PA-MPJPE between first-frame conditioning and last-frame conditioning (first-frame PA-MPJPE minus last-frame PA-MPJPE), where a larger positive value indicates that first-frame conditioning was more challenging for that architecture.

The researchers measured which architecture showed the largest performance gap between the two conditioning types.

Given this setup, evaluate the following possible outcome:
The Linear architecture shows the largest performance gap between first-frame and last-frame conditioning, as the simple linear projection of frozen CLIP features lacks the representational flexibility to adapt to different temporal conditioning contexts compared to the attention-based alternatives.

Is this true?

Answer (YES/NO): NO